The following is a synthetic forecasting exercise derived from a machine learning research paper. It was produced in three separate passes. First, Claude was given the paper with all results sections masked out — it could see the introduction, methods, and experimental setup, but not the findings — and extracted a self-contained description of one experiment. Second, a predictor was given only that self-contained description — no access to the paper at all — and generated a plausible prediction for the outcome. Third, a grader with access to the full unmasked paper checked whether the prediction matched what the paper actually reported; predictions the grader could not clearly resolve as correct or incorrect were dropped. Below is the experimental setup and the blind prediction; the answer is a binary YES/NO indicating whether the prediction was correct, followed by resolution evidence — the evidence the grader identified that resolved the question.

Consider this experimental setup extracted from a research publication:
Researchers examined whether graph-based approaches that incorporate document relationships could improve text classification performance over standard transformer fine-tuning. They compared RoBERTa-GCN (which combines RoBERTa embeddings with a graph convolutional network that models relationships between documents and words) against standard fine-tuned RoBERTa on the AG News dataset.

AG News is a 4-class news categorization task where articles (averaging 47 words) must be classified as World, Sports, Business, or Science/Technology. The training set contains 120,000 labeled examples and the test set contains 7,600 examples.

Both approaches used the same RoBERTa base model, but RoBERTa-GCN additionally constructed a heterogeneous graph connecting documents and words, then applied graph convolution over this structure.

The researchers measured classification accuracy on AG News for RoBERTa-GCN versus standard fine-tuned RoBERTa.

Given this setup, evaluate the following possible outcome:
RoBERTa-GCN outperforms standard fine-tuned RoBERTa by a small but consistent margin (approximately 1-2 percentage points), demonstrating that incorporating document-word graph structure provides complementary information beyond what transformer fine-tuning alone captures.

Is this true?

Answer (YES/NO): NO